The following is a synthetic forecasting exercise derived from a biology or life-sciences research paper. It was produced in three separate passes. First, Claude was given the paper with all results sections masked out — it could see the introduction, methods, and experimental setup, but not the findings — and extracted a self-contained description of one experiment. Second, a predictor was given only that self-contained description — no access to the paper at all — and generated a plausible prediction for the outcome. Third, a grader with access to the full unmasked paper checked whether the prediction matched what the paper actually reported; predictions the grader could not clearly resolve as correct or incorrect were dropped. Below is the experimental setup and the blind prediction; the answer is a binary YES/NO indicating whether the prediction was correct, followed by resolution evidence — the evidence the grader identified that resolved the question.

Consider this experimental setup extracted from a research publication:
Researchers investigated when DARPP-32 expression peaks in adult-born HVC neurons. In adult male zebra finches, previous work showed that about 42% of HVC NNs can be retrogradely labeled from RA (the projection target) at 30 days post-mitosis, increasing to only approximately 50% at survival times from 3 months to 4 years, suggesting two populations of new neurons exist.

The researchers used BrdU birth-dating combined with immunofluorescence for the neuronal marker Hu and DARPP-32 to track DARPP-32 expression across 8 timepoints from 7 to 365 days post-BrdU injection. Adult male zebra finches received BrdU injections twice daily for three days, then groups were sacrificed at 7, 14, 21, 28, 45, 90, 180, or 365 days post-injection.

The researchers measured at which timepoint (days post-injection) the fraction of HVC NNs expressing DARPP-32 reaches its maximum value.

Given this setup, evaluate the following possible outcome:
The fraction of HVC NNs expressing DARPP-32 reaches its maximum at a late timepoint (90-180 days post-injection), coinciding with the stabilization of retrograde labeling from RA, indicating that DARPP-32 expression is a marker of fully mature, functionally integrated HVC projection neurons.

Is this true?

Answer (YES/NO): NO